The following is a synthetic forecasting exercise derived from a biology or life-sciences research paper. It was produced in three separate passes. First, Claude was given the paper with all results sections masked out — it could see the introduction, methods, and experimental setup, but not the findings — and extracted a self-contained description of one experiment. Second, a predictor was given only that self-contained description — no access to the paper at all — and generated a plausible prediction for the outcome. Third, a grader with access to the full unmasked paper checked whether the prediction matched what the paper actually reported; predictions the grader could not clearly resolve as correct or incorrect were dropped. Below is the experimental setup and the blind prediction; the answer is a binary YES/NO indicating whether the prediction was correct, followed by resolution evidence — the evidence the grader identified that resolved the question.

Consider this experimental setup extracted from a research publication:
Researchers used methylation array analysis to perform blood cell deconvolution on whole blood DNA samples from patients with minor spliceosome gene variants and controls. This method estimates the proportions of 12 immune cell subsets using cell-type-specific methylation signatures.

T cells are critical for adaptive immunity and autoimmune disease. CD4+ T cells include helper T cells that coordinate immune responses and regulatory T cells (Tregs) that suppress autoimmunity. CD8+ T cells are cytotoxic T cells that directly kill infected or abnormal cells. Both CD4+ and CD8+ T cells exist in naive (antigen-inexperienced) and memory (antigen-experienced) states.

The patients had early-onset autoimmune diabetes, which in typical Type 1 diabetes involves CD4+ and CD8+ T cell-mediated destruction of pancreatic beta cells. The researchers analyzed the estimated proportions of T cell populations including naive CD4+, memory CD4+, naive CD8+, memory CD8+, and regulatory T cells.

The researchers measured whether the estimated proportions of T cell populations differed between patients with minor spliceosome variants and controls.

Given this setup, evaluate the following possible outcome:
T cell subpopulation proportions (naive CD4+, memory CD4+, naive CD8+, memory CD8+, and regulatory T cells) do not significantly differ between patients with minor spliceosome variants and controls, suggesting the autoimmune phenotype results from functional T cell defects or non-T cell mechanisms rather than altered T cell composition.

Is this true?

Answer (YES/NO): YES